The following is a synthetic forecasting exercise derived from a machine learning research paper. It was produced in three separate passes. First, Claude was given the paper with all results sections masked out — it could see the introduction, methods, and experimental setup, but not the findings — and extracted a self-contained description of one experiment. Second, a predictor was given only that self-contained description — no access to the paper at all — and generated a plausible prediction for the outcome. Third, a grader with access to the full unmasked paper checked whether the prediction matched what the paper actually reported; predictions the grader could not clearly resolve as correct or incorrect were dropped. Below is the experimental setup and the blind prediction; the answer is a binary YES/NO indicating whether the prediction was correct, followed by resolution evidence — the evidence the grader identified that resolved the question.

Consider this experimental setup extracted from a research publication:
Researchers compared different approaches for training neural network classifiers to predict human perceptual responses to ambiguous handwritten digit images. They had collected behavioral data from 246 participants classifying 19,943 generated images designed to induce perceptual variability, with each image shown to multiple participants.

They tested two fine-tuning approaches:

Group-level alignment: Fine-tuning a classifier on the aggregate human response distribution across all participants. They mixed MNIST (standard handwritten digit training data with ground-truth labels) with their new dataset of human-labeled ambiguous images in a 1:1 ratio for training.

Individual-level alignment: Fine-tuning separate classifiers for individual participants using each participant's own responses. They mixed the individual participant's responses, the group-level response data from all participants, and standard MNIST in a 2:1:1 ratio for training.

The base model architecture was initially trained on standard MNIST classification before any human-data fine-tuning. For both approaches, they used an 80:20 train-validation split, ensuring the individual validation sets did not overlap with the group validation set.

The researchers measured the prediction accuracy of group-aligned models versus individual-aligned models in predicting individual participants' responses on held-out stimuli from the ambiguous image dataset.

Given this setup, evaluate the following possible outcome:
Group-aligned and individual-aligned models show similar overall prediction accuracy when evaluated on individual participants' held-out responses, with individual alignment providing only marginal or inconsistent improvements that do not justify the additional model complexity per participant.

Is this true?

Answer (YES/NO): NO